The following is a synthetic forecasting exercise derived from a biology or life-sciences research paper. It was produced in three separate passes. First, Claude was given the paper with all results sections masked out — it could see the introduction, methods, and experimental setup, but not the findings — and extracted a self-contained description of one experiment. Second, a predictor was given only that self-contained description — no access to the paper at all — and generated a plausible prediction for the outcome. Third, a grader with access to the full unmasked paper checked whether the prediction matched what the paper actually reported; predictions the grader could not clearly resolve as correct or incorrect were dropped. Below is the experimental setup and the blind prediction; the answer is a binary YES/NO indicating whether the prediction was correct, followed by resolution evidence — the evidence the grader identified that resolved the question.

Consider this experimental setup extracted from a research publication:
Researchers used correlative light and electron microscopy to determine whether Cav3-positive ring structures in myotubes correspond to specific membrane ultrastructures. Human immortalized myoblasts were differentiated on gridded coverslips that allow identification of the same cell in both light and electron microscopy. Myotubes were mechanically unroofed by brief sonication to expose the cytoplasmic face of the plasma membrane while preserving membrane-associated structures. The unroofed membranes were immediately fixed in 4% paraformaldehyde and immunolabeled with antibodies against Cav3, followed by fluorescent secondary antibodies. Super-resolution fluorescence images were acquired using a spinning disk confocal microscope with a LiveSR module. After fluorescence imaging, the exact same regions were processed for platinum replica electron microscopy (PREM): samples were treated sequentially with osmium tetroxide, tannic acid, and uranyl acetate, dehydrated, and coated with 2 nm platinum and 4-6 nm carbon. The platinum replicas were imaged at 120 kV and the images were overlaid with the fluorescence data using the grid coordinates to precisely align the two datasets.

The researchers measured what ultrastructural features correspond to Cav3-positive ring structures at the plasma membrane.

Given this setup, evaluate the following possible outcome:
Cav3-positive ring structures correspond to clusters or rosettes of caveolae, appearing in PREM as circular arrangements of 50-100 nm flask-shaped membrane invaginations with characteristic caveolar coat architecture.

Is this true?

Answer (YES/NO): YES